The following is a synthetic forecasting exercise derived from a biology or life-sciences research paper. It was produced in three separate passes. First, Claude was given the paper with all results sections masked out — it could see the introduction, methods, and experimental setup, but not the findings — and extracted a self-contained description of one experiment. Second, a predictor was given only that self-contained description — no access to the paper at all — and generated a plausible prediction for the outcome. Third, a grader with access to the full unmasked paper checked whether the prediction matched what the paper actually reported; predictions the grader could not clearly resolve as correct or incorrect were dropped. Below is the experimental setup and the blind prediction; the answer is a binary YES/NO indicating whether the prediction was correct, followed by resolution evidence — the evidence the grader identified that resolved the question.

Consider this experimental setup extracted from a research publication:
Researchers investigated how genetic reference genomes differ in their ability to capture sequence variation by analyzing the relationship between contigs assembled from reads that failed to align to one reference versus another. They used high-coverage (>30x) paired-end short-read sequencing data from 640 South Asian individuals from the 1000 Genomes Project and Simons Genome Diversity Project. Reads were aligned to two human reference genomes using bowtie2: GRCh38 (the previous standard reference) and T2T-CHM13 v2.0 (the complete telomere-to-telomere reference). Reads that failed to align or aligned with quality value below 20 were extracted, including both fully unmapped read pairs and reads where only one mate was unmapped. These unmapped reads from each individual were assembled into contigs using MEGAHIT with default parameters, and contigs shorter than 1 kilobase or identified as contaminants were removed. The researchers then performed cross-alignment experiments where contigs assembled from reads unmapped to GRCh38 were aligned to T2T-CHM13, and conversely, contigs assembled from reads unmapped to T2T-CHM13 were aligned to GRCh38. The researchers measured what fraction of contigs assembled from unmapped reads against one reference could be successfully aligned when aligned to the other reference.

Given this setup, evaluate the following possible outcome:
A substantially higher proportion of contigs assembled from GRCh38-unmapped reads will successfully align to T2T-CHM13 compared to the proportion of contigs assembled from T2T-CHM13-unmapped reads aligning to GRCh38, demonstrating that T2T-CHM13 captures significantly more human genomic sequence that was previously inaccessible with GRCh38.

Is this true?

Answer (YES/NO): YES